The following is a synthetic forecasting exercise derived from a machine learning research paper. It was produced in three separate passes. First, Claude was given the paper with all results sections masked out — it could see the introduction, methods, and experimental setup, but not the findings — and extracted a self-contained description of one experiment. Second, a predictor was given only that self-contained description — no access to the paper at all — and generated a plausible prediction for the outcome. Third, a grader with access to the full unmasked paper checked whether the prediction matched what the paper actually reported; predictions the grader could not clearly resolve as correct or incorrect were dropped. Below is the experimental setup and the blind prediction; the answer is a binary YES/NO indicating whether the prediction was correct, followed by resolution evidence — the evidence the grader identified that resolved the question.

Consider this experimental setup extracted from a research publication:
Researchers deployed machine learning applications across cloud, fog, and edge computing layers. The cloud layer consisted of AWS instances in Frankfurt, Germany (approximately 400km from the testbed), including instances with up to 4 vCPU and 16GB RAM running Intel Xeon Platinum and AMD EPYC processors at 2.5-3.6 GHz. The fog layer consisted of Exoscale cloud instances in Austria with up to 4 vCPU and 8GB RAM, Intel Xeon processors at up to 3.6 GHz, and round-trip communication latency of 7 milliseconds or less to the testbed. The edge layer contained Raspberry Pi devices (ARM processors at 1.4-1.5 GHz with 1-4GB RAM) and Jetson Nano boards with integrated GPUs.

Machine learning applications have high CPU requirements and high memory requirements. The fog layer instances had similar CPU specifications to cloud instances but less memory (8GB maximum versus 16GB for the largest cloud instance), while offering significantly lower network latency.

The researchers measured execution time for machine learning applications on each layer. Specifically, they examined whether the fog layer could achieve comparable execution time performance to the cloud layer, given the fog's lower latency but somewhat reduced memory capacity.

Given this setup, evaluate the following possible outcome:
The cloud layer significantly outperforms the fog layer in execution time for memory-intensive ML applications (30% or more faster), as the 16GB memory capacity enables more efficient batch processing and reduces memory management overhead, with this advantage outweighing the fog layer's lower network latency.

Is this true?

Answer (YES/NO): NO